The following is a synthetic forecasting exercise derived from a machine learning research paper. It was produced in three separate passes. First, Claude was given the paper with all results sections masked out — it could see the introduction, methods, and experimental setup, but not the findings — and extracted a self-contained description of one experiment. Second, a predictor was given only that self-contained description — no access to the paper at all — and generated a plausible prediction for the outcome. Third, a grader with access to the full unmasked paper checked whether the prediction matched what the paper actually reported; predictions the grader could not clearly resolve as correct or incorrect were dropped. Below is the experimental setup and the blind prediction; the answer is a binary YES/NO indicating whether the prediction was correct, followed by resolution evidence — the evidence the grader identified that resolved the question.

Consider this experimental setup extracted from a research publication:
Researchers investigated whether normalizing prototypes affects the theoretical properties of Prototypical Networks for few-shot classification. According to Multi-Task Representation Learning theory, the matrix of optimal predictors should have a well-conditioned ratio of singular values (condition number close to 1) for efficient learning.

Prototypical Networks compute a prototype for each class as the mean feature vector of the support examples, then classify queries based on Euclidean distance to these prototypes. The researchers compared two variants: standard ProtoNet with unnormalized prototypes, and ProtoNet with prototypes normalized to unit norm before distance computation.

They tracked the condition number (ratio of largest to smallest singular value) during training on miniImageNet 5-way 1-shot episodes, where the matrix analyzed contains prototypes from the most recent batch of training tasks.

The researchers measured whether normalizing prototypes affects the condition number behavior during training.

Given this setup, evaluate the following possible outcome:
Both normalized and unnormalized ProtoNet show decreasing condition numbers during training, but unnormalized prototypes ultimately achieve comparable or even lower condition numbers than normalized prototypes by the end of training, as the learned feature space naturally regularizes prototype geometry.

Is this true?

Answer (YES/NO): NO